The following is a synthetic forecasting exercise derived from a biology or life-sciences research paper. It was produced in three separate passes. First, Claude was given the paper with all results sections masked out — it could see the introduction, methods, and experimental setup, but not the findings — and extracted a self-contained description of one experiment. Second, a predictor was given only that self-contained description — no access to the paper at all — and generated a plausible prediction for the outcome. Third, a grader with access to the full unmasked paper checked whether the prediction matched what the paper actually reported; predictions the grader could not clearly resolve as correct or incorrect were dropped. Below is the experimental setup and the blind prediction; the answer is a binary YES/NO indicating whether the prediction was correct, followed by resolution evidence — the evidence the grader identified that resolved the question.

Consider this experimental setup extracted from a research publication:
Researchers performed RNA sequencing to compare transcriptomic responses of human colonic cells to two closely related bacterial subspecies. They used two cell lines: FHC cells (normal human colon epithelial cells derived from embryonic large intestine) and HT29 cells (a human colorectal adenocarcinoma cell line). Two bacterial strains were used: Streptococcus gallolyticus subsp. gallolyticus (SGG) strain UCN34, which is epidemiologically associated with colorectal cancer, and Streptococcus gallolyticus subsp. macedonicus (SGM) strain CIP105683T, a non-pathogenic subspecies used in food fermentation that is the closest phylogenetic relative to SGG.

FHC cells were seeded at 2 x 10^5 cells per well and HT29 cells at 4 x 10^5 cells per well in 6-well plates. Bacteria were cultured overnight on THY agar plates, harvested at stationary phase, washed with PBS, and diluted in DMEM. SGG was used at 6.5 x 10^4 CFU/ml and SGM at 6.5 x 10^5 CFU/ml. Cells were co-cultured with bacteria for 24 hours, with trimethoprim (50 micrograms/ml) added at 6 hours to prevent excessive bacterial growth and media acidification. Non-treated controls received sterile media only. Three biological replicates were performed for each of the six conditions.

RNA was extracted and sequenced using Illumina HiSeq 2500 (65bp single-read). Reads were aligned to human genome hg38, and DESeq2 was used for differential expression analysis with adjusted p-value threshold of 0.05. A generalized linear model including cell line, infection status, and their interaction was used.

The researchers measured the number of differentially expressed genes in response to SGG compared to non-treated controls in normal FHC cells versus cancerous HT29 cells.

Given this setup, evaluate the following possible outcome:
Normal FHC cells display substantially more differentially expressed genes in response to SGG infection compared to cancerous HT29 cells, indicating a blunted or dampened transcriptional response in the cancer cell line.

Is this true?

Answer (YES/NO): NO